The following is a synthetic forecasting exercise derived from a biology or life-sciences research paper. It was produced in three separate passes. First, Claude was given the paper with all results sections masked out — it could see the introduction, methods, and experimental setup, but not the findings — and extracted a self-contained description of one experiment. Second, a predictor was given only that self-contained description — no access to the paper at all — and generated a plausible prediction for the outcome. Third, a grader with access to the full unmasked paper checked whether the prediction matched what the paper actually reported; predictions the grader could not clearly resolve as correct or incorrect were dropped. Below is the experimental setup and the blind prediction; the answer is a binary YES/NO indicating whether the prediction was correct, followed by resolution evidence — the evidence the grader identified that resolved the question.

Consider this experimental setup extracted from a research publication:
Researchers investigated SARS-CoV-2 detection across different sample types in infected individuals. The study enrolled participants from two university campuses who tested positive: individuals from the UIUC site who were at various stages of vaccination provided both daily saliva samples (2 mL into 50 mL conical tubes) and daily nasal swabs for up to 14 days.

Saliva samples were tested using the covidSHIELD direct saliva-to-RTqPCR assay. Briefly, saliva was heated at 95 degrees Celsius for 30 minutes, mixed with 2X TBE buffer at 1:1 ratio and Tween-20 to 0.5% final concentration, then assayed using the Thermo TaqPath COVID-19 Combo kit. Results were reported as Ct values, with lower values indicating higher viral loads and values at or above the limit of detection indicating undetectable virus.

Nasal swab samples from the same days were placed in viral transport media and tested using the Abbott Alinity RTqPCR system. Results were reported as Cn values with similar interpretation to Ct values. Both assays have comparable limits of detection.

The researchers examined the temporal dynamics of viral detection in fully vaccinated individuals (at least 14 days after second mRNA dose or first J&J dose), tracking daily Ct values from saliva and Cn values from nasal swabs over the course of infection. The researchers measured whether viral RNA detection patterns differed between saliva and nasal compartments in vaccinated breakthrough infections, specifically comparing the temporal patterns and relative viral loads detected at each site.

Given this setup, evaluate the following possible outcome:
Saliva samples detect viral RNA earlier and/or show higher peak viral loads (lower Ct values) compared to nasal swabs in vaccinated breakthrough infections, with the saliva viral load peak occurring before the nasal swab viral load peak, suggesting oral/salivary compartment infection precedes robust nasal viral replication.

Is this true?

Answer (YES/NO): YES